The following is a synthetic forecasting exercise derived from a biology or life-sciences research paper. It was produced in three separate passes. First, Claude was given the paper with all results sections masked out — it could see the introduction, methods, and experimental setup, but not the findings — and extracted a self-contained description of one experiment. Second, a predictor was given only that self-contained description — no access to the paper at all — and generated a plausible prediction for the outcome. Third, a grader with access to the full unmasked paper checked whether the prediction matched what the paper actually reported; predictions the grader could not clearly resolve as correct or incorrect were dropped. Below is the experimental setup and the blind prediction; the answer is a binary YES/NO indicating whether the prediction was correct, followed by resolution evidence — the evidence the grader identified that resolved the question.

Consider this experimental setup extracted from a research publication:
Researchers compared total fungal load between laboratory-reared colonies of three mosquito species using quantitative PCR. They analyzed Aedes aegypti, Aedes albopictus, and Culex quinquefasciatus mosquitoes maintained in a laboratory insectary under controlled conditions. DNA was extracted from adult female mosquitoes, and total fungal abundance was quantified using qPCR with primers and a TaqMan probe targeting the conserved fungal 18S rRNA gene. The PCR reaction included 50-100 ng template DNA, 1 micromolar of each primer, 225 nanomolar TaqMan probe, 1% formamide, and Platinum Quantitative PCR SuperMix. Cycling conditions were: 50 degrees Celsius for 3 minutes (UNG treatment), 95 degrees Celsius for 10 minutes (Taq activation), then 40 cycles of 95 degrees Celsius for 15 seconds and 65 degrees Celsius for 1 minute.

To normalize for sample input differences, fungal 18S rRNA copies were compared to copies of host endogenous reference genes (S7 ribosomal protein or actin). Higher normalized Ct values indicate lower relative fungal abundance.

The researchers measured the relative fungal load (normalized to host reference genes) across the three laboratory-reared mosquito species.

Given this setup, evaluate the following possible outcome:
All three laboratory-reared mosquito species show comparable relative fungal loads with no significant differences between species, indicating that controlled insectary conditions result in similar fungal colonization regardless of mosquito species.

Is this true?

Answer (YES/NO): NO